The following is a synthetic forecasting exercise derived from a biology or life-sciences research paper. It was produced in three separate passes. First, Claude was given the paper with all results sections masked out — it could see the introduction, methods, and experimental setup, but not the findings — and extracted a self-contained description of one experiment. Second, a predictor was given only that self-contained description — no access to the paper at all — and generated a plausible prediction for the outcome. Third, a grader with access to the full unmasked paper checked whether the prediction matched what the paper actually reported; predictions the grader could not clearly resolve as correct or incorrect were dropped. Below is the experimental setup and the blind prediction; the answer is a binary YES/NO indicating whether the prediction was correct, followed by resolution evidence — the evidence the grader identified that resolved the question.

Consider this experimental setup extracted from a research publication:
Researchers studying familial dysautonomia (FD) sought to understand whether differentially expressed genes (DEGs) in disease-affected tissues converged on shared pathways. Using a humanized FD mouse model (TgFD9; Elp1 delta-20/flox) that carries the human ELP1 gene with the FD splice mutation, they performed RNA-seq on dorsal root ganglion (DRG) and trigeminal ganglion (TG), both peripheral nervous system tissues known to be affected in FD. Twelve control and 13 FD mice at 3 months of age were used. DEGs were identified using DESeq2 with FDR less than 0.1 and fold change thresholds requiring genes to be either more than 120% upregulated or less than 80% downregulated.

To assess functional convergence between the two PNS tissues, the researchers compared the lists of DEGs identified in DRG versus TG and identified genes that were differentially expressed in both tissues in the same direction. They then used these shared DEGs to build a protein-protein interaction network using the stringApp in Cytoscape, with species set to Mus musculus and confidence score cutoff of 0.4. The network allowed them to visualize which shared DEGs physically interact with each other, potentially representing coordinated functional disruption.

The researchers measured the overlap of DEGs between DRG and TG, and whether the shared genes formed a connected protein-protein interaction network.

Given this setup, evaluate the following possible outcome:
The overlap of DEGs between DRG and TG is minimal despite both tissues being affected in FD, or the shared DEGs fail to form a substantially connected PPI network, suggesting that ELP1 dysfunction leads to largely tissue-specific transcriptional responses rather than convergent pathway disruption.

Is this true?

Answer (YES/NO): NO